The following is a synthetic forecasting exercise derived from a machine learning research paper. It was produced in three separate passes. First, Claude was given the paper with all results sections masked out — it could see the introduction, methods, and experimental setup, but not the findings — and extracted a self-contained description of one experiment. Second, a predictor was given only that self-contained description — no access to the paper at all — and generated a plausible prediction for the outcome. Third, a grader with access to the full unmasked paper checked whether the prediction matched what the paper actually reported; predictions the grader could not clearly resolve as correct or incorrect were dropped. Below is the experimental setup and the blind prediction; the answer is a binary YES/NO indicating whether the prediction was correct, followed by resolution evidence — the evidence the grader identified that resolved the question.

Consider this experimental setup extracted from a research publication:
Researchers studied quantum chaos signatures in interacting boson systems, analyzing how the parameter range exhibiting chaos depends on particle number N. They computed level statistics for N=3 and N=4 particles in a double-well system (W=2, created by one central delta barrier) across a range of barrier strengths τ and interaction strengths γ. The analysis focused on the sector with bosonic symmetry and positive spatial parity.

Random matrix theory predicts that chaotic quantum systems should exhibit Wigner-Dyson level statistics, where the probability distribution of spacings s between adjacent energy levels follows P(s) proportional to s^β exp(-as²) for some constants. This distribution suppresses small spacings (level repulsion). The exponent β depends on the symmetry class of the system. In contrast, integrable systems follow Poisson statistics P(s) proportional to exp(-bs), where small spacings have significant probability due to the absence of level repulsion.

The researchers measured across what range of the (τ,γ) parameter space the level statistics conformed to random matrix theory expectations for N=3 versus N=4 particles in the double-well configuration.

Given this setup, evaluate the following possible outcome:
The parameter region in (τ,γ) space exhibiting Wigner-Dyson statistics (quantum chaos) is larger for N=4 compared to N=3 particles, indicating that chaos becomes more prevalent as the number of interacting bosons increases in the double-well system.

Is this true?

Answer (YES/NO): YES